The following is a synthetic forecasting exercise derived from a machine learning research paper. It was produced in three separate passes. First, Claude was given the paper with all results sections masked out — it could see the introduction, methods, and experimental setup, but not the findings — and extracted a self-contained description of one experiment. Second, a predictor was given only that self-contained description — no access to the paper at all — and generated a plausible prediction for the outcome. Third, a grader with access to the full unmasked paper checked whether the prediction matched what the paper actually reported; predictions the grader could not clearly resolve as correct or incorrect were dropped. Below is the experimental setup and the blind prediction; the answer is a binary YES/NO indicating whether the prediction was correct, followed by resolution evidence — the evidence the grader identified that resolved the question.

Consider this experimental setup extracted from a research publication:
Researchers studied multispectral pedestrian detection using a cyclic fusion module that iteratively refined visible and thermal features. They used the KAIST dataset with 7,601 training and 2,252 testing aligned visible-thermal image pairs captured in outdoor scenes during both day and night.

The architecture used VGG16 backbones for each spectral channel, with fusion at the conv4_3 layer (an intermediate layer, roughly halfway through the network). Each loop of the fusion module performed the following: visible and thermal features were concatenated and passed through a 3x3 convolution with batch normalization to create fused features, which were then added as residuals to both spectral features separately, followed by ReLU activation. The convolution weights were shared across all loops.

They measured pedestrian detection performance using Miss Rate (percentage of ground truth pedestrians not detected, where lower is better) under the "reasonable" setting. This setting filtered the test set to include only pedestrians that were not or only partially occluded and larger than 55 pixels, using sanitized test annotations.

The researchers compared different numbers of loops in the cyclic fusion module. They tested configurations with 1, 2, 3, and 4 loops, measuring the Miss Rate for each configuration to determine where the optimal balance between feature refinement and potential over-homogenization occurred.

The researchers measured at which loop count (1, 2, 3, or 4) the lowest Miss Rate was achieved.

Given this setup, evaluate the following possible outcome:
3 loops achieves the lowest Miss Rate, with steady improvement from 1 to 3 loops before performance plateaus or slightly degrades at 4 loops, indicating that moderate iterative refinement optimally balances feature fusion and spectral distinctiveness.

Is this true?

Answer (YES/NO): YES